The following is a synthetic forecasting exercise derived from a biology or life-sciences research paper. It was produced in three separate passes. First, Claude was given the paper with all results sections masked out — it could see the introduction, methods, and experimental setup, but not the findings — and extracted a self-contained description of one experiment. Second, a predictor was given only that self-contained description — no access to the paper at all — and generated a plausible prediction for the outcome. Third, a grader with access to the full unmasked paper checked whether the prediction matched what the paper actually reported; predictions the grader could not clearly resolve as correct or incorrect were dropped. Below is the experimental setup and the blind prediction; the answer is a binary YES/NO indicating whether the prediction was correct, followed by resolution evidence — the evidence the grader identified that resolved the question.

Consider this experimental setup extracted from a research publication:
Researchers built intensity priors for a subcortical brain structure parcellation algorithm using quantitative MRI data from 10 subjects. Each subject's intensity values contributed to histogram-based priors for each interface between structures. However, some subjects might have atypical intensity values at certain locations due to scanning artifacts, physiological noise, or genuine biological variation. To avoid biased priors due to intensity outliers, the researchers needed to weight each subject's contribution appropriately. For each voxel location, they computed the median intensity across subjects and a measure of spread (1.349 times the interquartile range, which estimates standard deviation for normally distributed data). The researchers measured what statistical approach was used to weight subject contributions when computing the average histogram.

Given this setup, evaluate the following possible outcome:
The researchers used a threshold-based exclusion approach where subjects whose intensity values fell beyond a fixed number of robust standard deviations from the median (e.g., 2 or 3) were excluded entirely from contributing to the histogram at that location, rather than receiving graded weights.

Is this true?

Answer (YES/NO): NO